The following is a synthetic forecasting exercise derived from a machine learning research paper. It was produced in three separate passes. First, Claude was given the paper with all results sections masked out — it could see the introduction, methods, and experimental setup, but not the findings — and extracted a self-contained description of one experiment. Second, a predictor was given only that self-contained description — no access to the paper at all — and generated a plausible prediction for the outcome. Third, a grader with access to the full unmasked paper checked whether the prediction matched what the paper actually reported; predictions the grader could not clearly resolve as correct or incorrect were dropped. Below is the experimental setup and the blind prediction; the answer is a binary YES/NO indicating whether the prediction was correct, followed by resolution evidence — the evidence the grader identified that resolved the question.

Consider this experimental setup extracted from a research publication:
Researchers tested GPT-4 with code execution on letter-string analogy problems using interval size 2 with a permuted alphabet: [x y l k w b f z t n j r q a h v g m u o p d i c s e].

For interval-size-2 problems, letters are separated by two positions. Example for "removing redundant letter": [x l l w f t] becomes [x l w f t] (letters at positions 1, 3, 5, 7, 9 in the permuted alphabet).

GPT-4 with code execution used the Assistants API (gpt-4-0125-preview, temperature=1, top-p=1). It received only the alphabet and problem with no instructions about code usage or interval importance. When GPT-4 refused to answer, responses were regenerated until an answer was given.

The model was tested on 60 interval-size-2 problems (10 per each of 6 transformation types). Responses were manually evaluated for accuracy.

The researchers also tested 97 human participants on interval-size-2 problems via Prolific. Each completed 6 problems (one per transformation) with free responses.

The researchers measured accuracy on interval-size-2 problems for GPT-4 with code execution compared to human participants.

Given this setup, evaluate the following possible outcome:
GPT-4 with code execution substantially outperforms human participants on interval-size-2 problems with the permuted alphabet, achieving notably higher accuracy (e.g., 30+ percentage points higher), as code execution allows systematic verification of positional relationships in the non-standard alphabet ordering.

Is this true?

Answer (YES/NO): NO